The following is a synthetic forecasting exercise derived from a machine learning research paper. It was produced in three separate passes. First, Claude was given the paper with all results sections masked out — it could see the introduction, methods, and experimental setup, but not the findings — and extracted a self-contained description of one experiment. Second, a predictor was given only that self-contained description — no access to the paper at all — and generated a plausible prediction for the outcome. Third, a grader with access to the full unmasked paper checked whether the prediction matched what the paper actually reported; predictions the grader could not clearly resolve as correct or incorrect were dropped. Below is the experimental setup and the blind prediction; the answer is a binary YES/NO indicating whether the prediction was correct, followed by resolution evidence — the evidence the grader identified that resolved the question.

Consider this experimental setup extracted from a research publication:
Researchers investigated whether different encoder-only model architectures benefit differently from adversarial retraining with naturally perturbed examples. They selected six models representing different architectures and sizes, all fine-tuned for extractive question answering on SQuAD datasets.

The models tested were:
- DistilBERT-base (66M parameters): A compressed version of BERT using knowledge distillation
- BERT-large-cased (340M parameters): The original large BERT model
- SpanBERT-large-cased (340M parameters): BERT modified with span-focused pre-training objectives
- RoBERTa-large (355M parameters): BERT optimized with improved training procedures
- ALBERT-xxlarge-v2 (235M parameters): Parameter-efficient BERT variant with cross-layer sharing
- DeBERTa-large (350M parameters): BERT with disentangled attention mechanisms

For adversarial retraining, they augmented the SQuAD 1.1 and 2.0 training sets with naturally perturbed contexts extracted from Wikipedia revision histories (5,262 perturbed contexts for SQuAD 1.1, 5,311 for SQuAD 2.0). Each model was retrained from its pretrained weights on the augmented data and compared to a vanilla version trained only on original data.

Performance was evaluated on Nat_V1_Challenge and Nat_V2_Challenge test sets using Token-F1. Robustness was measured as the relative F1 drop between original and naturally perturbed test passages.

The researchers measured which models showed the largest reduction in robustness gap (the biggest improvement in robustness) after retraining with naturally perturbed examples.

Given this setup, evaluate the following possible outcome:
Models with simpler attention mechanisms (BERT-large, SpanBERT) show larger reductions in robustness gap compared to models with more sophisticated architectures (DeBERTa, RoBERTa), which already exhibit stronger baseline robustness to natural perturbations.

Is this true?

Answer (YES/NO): NO